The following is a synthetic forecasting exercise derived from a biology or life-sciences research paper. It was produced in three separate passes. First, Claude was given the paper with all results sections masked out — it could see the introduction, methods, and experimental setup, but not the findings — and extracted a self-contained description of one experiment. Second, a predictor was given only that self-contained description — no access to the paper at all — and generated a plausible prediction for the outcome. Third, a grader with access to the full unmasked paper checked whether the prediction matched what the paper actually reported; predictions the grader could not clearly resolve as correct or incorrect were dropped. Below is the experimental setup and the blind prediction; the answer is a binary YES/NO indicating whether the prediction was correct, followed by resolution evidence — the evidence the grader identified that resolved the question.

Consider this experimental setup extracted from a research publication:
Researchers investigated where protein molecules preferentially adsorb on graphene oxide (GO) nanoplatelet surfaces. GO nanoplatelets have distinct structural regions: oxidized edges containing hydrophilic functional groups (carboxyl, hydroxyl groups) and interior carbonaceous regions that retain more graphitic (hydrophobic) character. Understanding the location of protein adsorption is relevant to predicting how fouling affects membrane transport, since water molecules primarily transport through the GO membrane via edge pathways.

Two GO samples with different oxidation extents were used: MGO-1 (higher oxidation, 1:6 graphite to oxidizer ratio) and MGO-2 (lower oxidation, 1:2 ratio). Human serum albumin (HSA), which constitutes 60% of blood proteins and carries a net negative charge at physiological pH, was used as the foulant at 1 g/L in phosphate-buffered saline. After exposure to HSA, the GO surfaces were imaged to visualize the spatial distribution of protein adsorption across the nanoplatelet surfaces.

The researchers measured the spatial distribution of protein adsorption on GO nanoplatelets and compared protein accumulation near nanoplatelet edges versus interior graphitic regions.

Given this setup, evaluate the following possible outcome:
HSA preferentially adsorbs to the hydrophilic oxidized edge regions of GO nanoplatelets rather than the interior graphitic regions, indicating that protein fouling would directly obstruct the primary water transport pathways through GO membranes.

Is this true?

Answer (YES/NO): NO